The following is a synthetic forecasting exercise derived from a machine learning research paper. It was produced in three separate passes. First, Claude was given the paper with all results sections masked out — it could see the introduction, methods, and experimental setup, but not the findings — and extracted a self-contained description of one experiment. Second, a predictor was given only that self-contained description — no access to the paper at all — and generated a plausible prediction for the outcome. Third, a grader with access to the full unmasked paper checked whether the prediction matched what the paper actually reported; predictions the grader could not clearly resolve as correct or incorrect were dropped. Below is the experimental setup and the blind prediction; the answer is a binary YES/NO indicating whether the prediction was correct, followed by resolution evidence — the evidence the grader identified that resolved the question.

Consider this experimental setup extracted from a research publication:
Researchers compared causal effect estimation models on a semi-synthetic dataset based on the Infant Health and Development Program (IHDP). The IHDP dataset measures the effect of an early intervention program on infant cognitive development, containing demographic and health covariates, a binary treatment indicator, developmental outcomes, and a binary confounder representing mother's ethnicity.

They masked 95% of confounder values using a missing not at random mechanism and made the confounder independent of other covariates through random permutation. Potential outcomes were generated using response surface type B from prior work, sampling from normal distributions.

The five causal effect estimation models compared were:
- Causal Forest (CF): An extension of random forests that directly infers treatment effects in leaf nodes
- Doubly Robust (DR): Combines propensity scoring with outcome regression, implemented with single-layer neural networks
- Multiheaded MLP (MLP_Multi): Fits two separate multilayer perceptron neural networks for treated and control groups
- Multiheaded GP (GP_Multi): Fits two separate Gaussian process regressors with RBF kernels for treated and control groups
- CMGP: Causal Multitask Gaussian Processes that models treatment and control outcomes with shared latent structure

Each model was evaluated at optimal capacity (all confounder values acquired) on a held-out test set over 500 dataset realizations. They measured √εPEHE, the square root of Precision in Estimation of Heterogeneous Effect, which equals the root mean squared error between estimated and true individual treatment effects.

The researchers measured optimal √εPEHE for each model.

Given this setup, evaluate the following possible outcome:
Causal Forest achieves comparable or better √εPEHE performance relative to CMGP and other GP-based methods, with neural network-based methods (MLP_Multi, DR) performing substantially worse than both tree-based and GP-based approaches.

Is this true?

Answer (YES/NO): NO